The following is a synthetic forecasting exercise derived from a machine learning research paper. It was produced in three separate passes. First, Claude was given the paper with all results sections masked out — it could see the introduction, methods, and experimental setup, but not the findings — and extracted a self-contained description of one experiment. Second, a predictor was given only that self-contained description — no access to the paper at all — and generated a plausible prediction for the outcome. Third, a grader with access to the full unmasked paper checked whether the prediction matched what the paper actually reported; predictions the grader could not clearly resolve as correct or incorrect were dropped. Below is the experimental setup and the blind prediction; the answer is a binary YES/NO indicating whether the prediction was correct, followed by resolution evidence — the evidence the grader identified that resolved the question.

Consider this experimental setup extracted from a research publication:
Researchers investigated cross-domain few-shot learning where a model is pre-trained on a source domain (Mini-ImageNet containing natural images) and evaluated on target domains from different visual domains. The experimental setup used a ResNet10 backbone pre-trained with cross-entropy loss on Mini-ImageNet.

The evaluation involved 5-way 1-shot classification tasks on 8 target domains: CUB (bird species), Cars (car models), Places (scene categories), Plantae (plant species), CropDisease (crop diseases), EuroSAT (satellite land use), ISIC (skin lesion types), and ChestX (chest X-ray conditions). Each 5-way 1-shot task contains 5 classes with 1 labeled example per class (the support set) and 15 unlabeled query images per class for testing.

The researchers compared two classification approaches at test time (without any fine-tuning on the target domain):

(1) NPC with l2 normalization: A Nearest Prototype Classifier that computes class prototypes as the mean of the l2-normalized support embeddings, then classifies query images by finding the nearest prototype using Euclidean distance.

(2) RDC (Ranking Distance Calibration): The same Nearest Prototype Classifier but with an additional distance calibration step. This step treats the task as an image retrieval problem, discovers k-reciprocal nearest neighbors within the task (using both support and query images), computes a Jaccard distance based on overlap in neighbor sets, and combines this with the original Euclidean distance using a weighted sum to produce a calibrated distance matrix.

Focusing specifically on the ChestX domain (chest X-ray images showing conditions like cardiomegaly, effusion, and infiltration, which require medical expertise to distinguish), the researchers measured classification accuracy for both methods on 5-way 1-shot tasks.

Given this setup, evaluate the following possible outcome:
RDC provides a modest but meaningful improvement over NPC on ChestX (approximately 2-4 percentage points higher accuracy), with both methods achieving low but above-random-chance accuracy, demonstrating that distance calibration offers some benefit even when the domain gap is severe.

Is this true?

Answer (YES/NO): NO